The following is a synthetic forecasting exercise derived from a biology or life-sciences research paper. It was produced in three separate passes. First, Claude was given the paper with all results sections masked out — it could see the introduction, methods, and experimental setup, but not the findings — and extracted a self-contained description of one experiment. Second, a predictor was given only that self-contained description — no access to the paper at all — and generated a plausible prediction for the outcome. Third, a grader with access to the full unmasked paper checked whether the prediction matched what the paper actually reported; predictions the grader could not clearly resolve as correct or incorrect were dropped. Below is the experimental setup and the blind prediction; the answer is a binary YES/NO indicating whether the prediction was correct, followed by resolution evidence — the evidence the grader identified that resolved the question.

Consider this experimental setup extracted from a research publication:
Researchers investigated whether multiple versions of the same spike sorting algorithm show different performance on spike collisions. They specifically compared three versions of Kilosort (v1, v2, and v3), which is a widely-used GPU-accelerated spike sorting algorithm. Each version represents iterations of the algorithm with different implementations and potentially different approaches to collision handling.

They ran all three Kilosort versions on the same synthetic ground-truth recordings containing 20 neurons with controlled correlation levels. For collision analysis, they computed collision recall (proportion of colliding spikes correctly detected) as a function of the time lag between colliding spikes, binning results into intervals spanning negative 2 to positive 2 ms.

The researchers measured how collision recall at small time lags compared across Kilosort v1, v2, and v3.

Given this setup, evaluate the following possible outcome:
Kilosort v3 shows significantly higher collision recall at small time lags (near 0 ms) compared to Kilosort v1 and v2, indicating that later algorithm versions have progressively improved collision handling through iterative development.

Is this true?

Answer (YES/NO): NO